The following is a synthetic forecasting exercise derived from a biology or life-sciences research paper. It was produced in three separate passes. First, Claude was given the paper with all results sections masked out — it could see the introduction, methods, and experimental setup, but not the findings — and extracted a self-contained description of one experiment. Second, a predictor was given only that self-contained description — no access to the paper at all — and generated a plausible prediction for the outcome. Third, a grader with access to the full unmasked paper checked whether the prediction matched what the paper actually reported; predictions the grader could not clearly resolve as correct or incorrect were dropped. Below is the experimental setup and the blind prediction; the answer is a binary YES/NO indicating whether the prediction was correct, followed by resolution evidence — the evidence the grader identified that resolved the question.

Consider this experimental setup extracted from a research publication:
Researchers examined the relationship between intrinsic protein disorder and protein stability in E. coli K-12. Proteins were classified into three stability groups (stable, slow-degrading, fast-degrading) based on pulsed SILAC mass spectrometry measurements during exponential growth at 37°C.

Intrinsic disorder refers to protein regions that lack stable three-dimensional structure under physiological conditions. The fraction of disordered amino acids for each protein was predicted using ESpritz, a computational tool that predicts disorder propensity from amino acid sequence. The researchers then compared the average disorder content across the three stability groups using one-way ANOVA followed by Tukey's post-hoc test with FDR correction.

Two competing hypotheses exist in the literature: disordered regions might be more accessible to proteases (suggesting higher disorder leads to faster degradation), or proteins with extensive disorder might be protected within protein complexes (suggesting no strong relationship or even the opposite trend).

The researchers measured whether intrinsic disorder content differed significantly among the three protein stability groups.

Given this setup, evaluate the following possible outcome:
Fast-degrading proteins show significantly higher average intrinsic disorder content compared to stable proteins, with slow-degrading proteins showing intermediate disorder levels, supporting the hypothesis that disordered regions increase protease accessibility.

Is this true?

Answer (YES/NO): NO